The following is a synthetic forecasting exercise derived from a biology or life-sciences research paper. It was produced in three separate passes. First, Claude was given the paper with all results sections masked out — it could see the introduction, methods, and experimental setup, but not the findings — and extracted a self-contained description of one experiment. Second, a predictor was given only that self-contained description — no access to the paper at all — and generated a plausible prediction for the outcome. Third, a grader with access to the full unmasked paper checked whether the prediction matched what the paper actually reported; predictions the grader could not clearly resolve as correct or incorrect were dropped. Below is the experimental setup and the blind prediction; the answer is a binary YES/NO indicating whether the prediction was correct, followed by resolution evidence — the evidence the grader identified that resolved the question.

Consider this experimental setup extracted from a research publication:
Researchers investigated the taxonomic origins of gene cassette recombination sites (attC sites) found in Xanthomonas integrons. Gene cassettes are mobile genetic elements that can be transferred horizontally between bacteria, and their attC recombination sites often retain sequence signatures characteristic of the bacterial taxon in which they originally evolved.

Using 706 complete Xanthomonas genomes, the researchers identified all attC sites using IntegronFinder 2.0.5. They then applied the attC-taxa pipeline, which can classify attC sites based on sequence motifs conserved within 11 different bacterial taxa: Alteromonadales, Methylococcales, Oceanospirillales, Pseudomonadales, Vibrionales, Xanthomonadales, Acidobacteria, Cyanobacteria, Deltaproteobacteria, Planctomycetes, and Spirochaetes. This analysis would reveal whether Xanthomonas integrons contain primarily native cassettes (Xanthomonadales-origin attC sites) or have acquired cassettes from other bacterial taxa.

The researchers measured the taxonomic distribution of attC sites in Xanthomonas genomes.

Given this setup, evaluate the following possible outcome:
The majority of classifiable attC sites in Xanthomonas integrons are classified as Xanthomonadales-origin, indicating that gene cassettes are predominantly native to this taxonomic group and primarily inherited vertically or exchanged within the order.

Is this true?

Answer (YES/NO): YES